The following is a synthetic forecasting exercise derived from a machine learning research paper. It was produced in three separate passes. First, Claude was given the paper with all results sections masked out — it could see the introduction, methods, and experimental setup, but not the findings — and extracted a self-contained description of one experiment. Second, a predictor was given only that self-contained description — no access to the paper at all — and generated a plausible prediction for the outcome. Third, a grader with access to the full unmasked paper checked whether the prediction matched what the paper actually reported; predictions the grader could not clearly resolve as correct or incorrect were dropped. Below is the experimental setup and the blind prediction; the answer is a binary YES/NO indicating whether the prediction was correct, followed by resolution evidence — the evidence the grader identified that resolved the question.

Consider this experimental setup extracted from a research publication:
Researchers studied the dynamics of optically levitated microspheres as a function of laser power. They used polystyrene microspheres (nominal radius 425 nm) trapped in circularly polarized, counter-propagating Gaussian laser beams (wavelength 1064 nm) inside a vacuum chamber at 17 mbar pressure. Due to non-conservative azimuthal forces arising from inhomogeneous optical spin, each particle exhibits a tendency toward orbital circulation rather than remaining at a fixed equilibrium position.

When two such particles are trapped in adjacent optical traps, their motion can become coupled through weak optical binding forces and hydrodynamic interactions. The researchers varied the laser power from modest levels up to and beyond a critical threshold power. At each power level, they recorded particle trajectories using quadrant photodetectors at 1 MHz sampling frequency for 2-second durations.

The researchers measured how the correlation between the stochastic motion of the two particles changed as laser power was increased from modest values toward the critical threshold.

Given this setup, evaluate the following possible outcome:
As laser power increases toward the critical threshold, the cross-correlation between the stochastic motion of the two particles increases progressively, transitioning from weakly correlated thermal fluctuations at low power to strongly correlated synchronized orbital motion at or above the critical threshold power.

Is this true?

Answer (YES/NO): YES